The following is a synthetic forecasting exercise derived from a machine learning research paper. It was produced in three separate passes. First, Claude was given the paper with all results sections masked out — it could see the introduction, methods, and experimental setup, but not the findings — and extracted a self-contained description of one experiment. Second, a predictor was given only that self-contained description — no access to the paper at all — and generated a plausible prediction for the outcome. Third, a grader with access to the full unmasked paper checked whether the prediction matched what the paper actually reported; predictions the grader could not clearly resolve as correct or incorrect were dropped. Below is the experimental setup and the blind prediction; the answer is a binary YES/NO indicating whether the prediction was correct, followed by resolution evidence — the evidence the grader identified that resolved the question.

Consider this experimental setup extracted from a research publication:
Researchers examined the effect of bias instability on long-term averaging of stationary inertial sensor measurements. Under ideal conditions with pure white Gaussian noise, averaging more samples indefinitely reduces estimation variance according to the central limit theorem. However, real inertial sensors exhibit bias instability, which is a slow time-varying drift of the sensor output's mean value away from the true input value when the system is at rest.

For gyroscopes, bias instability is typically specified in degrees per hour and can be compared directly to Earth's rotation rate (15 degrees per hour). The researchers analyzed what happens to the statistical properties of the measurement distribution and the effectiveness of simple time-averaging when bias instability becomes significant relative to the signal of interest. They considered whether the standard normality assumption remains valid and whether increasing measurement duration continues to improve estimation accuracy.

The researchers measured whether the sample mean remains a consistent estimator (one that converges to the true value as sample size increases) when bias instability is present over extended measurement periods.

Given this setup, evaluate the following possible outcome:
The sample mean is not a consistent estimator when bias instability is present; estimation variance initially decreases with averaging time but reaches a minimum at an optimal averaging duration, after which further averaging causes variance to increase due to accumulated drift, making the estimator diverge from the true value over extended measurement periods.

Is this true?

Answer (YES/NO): YES